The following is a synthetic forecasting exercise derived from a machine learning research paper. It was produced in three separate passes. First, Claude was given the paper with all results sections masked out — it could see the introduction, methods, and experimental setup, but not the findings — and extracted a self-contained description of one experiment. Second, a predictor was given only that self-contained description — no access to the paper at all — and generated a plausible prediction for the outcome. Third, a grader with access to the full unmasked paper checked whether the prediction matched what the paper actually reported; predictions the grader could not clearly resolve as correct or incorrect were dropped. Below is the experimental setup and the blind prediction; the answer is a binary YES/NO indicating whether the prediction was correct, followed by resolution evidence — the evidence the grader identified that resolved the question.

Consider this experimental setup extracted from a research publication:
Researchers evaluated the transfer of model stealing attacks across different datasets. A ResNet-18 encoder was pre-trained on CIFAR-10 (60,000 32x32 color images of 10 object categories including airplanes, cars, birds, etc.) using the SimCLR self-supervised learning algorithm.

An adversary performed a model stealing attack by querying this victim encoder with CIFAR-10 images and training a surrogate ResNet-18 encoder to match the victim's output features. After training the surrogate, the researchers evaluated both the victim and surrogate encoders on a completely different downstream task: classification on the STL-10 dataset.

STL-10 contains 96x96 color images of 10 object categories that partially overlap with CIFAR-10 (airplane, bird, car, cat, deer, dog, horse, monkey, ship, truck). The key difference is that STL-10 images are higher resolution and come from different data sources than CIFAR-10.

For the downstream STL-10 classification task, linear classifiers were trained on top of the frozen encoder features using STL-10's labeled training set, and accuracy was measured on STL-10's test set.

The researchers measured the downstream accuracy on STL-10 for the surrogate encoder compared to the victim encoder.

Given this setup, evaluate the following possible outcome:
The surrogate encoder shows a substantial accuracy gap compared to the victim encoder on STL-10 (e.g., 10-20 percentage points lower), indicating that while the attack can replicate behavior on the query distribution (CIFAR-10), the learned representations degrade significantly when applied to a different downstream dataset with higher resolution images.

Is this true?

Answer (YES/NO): NO